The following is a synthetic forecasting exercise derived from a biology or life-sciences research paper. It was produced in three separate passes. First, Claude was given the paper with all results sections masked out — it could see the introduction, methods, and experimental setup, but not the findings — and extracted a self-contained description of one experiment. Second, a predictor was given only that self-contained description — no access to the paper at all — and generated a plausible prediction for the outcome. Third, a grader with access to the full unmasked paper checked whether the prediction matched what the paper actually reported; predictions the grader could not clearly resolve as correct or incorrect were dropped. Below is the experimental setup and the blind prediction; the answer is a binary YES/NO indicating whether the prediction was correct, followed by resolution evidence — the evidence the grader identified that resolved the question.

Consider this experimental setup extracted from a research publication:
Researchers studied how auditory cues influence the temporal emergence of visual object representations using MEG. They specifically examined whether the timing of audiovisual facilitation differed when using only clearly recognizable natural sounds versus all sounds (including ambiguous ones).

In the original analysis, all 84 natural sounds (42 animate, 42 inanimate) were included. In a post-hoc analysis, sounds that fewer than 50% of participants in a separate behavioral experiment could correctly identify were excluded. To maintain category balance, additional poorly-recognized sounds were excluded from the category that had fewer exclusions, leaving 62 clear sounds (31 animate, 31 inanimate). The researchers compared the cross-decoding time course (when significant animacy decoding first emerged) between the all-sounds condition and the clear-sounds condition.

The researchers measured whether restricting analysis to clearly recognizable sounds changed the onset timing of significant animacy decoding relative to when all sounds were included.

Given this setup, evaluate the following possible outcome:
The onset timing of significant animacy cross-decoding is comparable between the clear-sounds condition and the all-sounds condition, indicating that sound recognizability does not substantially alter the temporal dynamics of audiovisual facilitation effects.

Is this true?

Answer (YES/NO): NO